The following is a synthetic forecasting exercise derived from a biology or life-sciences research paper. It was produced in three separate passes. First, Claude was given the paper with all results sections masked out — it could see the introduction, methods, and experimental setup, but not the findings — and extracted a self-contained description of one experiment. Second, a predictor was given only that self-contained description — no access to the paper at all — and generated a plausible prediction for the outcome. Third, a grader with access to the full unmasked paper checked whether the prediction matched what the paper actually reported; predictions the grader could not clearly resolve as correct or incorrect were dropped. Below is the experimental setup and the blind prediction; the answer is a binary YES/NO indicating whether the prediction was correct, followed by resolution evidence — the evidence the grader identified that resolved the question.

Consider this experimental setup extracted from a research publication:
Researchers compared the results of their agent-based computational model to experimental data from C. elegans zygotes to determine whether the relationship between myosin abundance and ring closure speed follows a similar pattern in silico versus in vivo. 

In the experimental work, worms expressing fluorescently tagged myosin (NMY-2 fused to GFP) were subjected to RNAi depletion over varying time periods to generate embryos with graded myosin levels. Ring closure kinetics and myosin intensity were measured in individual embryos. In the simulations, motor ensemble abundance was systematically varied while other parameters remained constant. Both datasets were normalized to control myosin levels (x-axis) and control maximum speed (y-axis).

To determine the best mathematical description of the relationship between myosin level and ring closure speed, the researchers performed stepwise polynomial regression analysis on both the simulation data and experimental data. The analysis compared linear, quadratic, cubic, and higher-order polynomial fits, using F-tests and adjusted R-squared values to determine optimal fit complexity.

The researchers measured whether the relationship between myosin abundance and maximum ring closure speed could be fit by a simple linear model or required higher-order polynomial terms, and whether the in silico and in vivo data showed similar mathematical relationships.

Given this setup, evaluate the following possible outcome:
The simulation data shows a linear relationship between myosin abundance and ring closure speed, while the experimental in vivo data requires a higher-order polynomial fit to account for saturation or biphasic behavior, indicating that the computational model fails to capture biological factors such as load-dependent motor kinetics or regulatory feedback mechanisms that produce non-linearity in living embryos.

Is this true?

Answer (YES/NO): NO